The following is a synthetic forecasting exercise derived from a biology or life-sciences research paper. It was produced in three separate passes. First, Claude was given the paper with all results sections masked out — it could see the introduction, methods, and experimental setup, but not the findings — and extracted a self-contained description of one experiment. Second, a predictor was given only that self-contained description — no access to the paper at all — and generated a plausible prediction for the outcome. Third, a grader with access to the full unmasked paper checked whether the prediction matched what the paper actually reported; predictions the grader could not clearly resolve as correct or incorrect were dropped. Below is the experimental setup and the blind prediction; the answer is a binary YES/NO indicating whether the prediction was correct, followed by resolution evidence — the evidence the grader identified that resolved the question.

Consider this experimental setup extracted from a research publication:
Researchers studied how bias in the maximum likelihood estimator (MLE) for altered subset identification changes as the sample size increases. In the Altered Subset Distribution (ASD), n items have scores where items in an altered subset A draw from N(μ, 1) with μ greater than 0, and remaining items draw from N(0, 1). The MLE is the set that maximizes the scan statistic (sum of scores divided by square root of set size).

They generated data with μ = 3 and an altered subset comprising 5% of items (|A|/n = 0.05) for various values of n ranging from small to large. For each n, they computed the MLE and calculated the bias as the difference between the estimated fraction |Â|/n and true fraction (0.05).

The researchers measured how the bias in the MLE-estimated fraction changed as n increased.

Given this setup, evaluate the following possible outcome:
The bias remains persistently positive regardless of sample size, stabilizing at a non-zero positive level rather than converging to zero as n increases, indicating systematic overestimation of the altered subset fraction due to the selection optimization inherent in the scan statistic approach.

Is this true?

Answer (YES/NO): YES